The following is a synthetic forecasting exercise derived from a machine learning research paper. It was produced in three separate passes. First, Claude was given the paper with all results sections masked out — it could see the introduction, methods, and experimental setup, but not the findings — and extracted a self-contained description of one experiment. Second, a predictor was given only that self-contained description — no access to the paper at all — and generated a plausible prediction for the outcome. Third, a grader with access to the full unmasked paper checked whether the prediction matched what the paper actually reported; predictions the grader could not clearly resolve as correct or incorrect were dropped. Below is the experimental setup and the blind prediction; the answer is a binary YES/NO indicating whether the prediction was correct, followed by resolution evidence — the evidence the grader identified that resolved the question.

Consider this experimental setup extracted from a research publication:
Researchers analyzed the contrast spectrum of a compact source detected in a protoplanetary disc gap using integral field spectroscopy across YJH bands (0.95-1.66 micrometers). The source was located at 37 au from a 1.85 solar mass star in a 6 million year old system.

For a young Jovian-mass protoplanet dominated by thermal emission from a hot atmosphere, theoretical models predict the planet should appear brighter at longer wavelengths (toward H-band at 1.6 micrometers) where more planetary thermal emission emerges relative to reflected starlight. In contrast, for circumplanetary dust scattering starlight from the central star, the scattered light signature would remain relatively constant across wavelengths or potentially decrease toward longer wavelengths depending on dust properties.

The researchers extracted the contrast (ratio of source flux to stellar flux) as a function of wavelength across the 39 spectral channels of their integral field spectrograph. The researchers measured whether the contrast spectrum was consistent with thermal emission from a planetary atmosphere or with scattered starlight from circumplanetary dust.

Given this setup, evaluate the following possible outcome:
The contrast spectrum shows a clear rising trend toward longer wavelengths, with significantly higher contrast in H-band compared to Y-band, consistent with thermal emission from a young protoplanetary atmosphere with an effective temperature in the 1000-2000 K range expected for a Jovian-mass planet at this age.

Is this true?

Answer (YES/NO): NO